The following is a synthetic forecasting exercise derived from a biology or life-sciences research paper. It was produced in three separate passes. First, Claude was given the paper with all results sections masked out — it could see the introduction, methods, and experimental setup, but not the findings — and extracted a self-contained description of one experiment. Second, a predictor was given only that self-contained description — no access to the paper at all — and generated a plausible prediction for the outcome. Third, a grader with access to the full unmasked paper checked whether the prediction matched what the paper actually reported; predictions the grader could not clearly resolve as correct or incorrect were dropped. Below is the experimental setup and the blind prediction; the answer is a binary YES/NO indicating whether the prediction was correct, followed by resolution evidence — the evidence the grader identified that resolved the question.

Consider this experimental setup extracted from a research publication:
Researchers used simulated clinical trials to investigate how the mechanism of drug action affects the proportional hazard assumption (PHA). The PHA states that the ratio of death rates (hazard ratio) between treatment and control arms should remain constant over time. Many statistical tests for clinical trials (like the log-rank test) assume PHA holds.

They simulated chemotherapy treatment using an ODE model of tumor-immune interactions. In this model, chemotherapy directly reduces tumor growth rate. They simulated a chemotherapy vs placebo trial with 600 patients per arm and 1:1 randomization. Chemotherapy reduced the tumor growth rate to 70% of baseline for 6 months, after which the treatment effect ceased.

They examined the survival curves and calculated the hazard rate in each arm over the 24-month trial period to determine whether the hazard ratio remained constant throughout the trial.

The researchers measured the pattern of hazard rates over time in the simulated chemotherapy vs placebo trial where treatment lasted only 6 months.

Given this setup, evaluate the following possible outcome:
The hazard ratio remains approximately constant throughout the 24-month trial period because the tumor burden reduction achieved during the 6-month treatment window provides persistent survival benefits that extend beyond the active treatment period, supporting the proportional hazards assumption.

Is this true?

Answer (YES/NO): NO